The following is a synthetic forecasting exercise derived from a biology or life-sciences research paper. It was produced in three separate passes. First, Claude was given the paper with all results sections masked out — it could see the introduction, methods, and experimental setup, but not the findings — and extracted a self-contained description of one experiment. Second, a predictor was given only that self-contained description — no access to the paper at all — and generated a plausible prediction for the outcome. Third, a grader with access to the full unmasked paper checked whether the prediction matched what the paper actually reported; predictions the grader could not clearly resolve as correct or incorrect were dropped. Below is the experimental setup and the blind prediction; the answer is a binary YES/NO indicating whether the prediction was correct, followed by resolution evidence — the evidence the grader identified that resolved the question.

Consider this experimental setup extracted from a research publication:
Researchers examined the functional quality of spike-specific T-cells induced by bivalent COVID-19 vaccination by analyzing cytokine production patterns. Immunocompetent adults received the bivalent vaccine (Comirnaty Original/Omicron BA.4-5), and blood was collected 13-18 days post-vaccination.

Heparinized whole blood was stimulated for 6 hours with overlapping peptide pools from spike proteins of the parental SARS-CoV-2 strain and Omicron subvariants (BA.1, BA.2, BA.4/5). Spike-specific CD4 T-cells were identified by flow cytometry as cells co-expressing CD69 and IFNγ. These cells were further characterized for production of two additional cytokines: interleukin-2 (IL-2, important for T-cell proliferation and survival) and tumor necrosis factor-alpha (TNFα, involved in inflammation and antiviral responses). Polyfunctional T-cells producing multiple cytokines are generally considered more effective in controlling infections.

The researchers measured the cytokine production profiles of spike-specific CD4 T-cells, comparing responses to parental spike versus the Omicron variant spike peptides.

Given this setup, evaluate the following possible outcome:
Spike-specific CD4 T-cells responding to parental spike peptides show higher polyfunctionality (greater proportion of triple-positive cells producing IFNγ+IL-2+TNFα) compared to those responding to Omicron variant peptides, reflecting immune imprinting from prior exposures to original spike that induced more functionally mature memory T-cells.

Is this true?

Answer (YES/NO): NO